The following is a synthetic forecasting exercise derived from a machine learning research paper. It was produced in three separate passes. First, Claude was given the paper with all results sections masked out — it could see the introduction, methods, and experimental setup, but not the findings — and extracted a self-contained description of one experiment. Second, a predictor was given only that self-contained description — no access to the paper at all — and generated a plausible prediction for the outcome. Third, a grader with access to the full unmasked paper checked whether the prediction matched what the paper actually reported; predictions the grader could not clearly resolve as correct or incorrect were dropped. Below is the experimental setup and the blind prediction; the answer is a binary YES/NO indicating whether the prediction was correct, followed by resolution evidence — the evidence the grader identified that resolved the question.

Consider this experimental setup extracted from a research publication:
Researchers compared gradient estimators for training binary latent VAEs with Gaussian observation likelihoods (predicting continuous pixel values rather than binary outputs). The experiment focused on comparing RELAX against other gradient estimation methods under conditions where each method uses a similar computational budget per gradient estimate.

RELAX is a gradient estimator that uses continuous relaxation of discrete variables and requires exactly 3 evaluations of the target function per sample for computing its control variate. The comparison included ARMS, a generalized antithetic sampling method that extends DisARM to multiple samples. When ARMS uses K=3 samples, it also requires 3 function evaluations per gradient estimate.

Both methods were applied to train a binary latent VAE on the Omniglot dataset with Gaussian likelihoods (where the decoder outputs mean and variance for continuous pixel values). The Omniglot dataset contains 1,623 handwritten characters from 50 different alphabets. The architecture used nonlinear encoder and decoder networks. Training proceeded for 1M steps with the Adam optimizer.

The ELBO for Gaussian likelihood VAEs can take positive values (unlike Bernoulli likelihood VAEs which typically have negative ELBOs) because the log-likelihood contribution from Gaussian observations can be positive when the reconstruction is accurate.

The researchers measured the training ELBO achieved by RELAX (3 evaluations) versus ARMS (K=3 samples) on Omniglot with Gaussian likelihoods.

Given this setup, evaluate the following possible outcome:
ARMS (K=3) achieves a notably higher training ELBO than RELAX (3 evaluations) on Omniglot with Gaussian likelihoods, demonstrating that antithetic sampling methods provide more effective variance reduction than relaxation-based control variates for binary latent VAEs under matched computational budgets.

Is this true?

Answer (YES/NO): NO